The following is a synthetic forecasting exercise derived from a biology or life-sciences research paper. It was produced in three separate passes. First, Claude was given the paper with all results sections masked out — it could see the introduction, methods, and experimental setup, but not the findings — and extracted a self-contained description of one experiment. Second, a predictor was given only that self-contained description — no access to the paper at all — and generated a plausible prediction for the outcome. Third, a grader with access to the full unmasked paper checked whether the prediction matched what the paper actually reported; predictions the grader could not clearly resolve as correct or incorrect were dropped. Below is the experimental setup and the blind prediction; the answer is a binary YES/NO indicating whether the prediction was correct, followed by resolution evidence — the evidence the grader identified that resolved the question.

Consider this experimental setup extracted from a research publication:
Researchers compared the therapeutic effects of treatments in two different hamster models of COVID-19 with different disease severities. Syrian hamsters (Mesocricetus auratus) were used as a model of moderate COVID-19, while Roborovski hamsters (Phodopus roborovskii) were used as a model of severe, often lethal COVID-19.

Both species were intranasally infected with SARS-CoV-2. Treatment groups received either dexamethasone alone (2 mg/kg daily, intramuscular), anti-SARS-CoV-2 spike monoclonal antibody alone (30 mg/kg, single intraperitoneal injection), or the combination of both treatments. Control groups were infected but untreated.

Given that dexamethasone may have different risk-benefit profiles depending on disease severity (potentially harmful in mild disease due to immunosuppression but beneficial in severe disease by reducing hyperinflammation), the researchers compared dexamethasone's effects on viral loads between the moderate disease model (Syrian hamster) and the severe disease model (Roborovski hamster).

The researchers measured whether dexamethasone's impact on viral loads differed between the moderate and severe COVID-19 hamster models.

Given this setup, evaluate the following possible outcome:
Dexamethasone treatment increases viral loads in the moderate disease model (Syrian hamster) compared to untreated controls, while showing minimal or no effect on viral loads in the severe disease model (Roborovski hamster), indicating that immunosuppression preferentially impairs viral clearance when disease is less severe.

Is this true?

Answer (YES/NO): YES